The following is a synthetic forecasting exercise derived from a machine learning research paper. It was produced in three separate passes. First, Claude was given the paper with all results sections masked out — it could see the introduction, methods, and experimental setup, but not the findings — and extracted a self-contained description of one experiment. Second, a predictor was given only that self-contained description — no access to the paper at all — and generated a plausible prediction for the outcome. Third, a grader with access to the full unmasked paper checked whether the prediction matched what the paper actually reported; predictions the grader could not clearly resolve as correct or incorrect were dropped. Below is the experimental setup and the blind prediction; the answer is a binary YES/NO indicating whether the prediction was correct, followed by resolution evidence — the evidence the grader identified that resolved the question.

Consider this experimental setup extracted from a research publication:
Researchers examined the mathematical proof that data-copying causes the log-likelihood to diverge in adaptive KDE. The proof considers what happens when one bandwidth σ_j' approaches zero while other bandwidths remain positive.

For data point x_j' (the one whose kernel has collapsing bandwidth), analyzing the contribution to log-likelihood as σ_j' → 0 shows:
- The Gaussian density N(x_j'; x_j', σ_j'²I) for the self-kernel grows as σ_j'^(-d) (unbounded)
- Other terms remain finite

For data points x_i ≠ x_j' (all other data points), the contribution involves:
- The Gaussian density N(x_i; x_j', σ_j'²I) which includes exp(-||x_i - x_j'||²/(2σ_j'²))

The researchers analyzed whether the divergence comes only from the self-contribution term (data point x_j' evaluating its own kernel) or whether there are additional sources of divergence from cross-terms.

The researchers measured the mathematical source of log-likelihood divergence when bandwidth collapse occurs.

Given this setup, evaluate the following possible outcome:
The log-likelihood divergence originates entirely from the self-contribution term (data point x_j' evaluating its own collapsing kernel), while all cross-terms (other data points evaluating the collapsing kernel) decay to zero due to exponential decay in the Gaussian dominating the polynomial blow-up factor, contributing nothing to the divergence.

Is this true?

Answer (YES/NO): YES